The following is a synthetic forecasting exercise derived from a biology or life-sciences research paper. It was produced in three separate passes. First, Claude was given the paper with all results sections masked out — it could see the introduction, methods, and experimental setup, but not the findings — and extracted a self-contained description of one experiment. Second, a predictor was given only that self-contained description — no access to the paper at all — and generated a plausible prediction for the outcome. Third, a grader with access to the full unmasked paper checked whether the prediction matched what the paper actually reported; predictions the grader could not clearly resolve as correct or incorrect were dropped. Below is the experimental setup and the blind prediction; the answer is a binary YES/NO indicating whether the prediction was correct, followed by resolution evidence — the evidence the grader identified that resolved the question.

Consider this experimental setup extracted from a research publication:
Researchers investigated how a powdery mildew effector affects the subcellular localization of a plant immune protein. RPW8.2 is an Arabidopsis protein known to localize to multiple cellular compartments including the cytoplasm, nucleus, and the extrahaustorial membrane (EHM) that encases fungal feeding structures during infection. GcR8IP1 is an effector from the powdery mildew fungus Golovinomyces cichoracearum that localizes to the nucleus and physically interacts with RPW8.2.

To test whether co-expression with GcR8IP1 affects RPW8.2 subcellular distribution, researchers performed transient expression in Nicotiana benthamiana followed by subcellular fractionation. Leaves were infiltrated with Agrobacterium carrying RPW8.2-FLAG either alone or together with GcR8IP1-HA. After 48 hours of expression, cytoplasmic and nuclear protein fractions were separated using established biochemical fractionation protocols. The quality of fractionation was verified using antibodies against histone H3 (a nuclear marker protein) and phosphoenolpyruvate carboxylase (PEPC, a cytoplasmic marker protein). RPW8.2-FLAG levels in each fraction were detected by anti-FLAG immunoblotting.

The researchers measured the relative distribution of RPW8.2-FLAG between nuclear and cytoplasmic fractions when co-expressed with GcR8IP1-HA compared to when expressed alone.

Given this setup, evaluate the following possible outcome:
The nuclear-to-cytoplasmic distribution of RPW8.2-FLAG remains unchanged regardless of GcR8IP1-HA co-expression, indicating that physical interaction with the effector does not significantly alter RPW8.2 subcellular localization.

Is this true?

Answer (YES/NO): NO